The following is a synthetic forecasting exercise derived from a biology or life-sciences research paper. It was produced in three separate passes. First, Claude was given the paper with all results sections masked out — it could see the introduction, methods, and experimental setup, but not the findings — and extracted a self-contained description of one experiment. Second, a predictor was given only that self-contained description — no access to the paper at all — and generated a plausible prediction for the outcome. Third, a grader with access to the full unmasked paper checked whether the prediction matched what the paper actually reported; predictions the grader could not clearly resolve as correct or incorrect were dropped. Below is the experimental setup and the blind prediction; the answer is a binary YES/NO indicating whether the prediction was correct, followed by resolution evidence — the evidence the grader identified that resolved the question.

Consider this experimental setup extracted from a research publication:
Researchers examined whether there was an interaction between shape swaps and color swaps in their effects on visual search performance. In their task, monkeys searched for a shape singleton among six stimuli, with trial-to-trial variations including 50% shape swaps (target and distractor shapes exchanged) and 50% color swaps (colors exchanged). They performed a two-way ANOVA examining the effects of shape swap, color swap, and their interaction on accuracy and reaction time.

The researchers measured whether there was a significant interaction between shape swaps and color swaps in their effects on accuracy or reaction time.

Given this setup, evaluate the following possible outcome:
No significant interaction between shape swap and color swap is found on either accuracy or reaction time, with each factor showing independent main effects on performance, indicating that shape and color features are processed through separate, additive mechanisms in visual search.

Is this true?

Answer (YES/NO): NO